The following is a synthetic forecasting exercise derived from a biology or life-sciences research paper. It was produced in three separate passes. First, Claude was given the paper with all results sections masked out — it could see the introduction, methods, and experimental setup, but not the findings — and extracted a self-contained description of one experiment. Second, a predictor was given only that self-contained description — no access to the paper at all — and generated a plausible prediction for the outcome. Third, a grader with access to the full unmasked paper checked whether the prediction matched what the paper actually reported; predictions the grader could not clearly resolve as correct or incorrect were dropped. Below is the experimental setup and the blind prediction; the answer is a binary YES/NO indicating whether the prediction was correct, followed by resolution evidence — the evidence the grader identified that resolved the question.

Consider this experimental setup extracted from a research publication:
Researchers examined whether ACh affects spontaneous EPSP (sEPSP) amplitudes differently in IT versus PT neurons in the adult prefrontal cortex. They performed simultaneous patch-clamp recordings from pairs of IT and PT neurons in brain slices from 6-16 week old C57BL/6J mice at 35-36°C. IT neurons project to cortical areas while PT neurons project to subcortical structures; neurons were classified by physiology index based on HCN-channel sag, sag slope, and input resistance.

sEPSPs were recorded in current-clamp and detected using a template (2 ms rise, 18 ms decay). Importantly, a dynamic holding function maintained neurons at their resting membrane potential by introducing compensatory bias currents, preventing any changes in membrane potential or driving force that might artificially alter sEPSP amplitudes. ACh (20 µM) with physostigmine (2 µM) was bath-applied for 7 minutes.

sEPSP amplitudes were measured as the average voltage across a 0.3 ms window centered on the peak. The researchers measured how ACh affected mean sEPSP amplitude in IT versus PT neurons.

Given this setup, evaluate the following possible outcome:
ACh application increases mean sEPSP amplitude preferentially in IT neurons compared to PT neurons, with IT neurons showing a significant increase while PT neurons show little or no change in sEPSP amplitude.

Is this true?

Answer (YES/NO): NO